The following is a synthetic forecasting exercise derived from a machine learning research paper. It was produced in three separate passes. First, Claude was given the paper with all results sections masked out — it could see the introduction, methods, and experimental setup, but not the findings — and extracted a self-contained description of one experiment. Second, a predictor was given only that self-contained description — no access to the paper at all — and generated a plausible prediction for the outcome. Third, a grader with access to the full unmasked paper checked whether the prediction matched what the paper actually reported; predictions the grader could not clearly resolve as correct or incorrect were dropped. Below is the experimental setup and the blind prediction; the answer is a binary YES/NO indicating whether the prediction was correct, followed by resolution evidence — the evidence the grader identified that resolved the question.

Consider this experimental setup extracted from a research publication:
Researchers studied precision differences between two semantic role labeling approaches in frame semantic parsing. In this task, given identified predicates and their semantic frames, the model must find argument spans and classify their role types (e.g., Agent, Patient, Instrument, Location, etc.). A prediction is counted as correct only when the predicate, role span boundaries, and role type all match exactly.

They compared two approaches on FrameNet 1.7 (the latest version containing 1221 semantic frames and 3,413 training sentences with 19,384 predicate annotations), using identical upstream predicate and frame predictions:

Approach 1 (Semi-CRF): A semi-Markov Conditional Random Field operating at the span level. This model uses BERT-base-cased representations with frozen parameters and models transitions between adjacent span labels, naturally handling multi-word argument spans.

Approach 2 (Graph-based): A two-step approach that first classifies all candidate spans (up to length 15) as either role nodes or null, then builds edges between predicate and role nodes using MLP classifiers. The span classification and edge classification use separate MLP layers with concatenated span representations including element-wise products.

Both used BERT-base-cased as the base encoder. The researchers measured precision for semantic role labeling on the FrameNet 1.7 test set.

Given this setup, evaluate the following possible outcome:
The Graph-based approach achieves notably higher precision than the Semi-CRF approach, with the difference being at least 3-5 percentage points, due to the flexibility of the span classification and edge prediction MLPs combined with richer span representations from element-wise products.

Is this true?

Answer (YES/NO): NO